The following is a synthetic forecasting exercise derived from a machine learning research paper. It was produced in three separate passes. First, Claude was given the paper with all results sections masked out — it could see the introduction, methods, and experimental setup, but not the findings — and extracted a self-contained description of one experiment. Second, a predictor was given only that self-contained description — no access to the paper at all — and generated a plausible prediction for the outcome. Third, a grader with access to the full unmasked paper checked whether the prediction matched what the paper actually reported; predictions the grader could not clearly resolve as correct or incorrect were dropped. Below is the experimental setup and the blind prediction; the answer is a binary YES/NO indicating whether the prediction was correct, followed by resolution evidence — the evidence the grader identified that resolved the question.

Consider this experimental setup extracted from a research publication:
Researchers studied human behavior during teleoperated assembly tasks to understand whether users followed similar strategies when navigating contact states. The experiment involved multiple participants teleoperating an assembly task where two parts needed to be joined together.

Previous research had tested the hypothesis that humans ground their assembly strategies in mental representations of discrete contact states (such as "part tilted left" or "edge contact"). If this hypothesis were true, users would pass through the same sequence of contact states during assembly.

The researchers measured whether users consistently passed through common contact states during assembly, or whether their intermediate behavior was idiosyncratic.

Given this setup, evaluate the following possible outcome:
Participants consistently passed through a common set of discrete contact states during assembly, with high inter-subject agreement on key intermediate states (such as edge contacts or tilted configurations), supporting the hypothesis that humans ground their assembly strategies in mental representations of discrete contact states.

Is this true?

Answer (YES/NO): NO